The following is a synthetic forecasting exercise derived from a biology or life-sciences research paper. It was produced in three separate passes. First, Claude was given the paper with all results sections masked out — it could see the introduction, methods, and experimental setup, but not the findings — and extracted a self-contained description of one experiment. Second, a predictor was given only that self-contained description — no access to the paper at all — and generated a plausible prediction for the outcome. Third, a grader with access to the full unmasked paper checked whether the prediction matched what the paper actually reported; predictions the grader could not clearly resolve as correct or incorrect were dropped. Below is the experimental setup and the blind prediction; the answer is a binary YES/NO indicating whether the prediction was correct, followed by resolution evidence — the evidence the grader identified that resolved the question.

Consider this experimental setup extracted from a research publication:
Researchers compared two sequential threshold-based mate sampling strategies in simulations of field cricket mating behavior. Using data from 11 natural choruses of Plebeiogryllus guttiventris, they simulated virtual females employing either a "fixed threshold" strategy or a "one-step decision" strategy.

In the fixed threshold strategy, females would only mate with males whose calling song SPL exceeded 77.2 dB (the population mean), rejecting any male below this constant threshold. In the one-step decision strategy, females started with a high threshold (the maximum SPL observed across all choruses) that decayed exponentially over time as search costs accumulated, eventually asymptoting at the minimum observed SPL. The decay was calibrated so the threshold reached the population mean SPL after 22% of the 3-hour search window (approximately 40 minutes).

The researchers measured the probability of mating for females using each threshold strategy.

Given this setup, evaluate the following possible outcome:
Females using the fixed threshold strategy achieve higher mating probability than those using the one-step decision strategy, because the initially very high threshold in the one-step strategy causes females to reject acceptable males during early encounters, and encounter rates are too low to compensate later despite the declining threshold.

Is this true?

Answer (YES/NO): YES